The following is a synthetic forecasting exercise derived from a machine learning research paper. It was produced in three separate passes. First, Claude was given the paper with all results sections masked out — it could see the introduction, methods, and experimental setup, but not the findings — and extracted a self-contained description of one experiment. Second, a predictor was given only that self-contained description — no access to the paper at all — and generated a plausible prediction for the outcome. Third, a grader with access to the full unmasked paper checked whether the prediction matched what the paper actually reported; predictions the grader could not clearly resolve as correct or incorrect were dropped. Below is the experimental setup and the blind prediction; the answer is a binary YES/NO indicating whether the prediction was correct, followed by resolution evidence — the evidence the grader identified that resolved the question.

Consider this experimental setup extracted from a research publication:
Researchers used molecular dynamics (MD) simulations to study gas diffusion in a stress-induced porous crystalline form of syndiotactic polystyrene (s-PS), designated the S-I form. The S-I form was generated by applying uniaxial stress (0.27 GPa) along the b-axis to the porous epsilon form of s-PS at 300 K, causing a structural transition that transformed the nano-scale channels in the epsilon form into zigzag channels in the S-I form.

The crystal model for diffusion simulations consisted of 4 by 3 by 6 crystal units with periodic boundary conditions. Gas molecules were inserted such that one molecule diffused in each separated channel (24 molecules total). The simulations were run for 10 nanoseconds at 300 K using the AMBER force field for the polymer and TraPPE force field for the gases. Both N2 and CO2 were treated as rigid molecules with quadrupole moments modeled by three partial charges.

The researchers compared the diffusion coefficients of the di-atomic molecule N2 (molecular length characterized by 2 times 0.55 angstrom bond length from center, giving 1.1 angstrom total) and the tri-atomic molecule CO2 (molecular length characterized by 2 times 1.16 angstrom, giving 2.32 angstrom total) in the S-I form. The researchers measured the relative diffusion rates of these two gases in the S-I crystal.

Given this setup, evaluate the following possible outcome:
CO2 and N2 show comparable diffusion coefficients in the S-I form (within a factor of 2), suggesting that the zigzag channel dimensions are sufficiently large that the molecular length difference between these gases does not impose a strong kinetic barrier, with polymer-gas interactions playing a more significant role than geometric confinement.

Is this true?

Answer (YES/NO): NO